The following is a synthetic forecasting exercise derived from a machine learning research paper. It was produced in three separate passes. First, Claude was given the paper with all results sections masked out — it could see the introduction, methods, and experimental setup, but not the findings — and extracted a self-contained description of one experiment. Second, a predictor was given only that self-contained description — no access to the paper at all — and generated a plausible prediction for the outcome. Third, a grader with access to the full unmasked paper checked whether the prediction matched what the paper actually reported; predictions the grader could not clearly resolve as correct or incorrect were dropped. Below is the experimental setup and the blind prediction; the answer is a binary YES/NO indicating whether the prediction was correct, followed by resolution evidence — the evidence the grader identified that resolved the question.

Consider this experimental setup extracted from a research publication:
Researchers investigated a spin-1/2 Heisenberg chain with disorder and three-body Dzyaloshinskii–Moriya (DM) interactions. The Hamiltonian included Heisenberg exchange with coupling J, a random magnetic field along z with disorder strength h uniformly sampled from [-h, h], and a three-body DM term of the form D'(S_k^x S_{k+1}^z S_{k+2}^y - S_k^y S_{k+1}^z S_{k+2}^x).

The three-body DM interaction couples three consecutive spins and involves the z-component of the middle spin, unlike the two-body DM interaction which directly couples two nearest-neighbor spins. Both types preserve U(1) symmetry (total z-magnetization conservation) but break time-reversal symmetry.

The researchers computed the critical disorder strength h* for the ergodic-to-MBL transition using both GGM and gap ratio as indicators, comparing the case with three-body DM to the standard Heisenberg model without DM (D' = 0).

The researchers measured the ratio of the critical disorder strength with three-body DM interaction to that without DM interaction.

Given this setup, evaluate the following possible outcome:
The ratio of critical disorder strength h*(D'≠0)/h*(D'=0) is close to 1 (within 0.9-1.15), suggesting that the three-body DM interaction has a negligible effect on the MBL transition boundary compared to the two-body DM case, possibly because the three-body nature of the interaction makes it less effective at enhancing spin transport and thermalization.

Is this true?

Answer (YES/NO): NO